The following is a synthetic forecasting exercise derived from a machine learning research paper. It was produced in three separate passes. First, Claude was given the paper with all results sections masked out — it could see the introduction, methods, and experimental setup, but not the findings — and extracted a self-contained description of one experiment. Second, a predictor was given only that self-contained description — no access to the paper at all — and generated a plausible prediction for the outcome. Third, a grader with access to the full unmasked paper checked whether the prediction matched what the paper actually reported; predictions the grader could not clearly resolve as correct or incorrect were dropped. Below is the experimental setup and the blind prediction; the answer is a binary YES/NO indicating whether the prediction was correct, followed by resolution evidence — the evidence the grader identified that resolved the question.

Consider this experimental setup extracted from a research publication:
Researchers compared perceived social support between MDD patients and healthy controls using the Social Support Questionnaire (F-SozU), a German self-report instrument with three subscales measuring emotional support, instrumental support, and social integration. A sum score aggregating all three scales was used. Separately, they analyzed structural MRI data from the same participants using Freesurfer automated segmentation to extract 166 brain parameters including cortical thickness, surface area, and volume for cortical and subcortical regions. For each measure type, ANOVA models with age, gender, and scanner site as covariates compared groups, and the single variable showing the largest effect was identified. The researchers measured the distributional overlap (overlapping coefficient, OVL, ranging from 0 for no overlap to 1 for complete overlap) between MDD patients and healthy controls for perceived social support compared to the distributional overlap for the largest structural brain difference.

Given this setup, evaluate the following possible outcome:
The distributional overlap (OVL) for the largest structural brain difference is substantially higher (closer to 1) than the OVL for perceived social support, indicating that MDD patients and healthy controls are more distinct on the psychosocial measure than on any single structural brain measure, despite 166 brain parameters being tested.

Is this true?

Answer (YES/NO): YES